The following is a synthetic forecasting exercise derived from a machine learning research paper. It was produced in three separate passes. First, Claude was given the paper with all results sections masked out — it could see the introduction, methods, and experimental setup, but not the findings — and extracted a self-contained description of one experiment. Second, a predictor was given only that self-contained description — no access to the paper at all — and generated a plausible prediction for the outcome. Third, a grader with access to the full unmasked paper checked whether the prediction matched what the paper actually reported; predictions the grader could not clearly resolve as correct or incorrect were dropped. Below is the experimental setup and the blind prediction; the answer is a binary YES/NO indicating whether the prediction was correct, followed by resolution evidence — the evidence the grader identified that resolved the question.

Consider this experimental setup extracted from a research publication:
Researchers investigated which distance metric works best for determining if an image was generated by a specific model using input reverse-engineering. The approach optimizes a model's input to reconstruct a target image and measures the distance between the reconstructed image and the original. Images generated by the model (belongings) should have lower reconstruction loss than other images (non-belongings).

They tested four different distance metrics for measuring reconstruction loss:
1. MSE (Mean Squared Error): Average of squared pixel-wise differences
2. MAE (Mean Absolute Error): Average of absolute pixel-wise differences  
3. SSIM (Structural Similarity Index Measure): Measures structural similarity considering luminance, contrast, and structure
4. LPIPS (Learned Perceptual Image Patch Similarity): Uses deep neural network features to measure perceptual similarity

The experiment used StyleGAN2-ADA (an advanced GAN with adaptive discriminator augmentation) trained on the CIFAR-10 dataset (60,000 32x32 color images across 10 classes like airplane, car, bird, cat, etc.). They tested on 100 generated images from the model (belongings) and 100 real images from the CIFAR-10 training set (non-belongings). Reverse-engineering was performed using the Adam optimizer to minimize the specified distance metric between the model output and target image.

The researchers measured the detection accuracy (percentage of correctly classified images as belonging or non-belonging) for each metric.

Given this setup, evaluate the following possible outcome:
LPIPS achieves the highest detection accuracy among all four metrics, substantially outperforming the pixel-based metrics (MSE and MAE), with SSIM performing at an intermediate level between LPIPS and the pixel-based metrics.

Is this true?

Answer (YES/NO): NO